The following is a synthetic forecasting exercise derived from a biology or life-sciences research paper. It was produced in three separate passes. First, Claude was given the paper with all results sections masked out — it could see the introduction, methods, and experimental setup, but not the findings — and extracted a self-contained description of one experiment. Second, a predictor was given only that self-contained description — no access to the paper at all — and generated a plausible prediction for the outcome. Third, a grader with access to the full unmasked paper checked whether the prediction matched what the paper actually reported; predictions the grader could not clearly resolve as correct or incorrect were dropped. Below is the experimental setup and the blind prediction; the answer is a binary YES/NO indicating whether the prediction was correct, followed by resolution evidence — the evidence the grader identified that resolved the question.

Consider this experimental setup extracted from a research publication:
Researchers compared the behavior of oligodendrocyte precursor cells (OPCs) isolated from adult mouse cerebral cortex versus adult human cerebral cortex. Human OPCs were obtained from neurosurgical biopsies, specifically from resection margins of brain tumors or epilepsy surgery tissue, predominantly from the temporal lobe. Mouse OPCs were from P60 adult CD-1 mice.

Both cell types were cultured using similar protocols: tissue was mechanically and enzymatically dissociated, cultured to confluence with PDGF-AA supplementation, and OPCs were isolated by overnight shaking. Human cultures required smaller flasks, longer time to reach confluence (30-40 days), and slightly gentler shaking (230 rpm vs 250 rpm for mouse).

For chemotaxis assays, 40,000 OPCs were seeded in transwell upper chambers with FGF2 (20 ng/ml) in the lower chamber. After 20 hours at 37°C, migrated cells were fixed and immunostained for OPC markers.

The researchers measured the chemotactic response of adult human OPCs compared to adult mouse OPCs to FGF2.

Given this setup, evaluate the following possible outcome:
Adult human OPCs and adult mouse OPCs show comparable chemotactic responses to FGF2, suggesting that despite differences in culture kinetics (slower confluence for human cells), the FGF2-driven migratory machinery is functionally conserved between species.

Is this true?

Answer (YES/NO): YES